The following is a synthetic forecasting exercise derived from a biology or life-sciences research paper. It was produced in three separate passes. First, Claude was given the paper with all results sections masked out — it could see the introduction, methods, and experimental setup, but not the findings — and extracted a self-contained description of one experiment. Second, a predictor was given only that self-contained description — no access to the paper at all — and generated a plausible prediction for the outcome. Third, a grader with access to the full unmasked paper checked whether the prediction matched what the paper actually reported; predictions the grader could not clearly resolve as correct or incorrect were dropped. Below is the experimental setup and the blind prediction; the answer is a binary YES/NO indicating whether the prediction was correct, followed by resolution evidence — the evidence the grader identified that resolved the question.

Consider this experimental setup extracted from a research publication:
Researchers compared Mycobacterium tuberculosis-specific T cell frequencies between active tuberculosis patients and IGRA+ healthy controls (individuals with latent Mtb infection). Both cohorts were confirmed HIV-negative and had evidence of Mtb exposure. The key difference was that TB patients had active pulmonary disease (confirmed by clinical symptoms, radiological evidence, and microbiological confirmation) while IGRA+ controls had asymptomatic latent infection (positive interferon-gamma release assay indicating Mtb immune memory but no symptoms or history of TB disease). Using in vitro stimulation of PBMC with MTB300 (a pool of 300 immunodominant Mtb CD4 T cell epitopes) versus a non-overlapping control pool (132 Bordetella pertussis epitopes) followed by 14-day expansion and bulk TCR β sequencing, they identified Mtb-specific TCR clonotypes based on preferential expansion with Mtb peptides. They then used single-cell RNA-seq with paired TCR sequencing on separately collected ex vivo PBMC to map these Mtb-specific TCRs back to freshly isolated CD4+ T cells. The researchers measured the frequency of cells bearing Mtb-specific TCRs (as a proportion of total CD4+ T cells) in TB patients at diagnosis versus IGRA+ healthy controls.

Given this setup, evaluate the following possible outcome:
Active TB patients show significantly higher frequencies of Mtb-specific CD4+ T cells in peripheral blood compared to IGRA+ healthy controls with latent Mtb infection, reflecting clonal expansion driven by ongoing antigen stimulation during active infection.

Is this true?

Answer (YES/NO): YES